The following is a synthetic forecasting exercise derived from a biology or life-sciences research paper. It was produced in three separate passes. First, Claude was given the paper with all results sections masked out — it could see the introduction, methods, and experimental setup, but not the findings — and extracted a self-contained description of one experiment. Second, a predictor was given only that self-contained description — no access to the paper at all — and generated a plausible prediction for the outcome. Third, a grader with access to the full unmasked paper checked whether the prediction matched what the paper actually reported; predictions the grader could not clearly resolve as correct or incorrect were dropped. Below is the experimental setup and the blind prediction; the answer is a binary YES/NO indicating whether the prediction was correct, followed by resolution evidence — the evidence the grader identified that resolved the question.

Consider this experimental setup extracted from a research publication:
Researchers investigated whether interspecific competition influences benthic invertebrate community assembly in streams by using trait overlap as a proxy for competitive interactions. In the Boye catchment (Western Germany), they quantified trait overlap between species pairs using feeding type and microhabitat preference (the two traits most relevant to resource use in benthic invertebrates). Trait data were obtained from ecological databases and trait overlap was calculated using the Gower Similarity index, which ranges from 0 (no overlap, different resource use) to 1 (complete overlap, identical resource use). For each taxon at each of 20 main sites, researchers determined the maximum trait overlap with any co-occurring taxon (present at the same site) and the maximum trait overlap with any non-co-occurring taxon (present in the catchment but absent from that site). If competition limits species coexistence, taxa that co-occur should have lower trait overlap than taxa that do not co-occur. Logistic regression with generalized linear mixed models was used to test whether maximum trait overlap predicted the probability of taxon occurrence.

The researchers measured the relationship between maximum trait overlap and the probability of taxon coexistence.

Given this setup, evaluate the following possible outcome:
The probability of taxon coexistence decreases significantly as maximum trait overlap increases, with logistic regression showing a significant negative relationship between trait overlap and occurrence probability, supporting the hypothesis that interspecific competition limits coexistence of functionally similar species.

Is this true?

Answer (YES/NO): NO